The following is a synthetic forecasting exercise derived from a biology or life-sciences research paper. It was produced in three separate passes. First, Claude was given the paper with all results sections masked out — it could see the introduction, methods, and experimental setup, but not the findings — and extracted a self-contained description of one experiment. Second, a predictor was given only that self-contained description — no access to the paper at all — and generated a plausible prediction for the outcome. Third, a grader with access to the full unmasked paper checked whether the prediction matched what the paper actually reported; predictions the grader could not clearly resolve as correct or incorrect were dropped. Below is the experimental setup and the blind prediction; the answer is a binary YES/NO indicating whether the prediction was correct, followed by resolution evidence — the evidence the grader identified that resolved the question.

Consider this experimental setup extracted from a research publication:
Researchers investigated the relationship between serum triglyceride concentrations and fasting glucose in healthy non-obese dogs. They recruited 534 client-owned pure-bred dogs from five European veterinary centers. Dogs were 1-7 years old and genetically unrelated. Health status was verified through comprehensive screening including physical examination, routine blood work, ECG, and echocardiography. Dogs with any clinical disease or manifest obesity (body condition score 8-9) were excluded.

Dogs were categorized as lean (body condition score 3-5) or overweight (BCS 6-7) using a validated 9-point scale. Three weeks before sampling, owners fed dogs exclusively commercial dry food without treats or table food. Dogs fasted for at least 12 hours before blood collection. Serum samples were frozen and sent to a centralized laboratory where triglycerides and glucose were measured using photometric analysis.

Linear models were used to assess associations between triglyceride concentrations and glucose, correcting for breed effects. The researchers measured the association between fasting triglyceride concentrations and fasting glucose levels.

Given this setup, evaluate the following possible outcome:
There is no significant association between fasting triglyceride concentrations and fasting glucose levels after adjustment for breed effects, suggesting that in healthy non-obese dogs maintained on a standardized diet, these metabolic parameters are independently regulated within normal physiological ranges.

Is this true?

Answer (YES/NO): NO